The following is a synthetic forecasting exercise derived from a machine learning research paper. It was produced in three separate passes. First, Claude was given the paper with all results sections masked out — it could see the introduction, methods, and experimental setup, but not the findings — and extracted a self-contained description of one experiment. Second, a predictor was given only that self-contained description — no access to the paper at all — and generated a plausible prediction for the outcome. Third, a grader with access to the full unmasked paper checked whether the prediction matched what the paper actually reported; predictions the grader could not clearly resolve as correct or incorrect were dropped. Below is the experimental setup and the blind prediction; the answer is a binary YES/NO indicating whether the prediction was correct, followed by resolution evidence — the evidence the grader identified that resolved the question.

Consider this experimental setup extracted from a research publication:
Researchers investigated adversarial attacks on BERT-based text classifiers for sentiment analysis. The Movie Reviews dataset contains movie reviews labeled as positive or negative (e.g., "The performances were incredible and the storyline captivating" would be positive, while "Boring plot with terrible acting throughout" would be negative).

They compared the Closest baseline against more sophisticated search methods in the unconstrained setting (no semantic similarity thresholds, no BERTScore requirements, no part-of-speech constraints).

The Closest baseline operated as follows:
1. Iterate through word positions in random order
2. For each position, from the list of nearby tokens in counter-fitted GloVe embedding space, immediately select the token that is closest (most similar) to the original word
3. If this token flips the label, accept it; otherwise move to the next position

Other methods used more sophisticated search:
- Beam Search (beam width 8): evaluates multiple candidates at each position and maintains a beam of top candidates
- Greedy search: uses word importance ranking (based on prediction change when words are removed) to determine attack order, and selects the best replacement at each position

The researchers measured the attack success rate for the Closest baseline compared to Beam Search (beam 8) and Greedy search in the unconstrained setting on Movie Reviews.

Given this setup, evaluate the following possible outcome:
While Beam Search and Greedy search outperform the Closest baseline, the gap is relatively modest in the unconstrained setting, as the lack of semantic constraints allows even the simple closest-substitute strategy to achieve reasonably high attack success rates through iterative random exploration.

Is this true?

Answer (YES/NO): NO